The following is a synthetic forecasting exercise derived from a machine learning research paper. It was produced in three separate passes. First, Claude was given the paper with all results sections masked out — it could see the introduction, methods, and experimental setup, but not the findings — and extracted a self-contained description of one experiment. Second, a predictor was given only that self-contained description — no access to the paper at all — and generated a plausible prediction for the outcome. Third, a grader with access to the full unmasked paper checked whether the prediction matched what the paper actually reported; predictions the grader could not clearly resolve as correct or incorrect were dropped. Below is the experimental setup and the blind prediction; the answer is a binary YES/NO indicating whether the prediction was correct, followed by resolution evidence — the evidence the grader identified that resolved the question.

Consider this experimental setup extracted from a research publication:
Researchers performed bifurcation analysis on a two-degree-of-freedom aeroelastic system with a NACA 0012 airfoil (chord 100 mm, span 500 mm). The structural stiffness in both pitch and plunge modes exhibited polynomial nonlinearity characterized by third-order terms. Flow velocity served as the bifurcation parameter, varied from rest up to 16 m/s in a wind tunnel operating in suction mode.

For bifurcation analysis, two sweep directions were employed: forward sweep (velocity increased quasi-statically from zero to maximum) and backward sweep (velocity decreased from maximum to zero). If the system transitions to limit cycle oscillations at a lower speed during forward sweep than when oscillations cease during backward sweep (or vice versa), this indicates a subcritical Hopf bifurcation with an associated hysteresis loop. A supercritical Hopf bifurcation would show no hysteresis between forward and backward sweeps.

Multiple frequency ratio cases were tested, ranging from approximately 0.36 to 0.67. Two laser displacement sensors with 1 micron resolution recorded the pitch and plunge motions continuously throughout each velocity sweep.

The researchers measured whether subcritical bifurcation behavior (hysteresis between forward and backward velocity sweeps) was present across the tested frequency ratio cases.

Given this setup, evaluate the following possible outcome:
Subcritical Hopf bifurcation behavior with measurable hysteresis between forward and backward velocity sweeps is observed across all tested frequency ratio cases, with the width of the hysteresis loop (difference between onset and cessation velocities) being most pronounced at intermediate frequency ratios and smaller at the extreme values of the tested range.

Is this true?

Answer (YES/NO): NO